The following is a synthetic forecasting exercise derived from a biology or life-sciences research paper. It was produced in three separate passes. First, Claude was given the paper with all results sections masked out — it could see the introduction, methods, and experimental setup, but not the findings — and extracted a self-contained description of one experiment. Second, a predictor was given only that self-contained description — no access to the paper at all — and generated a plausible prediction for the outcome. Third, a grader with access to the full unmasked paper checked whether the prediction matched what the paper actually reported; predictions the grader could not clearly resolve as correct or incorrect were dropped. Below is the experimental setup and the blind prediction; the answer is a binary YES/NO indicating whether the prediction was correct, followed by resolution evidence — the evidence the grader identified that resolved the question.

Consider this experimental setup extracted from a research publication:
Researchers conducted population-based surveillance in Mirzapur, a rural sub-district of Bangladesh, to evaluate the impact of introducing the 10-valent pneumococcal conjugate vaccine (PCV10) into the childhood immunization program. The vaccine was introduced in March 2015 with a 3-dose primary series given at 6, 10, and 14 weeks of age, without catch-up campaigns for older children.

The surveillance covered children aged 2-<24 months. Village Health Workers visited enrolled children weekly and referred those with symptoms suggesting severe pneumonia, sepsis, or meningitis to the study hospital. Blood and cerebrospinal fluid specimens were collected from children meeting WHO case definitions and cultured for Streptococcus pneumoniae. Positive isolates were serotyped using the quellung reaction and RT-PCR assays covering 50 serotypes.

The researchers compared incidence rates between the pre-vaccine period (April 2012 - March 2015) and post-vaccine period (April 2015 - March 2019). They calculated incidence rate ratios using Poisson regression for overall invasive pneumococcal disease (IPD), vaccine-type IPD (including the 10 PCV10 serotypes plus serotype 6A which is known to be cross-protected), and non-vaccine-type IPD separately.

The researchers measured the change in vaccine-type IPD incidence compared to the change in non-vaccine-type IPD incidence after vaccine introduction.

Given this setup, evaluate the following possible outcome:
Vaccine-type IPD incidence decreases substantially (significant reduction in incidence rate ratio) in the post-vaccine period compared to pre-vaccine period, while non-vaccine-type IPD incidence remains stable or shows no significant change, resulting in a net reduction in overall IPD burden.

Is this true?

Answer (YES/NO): NO